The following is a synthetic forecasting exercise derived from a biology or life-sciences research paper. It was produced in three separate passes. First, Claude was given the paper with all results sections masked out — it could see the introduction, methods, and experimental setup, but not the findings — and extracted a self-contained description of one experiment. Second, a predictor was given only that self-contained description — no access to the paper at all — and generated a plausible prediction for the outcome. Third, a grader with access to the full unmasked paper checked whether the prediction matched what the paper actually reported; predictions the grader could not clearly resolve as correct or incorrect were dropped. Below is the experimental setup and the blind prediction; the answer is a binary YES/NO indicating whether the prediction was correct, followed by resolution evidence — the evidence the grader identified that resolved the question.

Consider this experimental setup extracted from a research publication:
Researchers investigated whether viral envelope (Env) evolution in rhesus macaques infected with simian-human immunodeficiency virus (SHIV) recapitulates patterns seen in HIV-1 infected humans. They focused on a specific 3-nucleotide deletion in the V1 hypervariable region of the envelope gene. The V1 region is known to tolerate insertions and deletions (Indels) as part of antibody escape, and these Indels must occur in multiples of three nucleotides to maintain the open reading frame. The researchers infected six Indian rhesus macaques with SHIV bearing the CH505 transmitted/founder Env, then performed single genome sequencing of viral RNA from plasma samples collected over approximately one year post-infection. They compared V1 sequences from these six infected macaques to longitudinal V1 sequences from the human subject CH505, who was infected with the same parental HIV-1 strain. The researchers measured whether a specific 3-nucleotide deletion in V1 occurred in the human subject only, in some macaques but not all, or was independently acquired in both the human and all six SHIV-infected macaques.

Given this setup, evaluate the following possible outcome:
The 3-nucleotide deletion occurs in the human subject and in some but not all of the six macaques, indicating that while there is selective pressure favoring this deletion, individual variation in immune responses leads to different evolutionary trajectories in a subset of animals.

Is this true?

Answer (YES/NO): NO